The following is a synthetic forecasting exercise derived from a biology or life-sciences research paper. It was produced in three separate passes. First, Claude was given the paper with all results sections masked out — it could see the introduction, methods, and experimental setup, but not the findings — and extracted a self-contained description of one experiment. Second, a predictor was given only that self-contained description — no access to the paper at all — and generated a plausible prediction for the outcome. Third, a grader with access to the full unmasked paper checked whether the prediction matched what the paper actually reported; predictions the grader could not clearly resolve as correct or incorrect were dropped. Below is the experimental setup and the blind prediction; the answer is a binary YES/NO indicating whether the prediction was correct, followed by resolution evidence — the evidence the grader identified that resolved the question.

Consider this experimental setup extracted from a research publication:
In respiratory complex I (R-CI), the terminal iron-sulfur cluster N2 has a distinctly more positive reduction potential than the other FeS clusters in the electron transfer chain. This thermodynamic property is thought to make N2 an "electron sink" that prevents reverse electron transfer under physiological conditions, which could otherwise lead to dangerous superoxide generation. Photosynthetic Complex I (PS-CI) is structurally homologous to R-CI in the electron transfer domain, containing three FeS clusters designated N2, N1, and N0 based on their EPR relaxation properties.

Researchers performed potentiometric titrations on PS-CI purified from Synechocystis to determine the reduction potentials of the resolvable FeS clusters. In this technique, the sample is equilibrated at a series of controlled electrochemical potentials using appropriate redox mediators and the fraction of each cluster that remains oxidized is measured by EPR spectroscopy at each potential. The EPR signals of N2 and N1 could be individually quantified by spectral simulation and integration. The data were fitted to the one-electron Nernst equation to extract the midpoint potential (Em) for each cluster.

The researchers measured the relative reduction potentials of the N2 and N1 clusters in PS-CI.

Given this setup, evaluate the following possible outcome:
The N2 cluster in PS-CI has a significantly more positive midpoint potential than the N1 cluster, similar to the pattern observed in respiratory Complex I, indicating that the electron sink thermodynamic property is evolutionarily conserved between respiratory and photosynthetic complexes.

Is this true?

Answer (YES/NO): NO